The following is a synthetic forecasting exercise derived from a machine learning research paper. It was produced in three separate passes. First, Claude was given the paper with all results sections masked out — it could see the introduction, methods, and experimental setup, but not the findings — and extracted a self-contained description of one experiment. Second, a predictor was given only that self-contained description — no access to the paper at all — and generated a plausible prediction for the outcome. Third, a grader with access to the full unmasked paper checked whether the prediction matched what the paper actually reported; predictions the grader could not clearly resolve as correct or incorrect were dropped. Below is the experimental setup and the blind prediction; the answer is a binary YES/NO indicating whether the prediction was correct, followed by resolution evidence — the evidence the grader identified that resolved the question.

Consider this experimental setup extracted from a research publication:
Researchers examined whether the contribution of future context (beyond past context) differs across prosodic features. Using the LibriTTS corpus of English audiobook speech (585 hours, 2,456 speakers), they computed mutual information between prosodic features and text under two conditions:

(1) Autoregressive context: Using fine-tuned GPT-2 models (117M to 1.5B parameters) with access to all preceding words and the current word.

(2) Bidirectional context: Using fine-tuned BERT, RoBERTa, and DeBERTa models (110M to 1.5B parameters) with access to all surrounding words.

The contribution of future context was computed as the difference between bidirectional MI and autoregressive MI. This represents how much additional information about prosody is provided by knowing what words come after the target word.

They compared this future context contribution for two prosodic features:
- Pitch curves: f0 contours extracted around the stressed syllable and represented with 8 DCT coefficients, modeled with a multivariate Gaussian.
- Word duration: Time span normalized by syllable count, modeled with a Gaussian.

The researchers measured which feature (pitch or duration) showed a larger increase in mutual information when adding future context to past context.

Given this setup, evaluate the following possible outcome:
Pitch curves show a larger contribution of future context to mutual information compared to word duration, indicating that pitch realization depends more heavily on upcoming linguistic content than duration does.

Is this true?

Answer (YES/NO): NO